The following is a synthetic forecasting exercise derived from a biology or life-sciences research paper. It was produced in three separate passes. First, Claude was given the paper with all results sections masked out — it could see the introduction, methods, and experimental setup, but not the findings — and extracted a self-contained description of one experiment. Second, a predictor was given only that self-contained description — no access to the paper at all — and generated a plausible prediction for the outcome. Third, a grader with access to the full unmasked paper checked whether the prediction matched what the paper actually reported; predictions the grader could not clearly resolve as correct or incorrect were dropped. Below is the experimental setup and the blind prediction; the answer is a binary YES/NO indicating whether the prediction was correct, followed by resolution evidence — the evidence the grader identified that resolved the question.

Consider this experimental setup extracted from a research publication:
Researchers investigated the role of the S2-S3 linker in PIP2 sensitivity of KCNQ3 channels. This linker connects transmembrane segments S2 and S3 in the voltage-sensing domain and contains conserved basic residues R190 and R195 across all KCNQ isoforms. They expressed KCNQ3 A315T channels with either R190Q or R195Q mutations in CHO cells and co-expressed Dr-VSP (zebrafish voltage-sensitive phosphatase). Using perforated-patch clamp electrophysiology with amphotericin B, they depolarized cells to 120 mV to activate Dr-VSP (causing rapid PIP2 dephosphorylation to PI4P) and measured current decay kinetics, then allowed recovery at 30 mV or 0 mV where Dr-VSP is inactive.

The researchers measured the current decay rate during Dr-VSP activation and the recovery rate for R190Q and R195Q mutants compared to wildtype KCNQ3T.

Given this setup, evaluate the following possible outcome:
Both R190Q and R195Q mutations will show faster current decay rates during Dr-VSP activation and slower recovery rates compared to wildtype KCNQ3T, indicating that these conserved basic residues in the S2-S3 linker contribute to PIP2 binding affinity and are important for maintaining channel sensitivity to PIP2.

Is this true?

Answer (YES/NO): NO